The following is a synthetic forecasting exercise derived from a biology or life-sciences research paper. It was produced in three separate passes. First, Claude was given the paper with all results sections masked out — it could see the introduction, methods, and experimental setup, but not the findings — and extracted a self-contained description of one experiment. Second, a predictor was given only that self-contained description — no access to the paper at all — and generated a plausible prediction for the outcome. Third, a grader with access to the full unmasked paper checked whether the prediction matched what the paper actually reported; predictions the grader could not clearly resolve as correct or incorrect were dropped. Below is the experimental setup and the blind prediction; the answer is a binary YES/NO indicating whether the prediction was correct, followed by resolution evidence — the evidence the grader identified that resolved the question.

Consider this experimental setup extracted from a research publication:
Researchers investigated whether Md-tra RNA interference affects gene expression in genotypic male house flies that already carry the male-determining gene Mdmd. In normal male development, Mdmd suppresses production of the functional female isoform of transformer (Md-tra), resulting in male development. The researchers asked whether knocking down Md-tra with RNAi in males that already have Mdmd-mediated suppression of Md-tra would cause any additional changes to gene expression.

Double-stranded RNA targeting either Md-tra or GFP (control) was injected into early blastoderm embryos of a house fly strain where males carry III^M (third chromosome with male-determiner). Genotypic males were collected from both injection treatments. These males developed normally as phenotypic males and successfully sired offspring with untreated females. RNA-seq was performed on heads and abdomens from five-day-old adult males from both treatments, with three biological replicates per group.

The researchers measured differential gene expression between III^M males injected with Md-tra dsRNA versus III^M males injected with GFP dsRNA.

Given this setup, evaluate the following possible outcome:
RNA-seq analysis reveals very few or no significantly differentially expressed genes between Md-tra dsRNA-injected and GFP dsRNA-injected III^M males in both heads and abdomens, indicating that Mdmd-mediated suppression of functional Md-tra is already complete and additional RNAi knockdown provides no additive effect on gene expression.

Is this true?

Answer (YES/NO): NO